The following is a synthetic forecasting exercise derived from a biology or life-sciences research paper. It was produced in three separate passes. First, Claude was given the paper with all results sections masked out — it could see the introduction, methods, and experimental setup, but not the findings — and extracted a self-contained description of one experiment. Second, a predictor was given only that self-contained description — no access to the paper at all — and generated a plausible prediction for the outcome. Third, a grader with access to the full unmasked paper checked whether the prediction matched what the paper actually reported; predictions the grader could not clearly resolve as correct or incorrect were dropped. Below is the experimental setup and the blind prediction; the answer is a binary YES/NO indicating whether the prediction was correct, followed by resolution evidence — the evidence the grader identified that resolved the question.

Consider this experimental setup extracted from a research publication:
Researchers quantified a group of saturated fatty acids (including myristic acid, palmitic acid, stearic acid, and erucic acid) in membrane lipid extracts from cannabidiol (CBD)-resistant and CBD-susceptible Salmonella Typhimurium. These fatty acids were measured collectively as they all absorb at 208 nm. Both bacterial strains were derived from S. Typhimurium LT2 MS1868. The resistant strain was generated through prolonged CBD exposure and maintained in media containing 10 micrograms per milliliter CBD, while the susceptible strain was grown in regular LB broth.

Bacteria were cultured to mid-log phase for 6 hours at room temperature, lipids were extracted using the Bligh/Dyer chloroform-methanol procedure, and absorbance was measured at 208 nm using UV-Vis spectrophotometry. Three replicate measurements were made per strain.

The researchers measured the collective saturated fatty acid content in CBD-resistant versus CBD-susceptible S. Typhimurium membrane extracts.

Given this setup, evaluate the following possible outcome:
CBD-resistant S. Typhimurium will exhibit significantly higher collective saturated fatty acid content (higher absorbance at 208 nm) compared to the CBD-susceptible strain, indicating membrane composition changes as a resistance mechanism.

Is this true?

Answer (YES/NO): YES